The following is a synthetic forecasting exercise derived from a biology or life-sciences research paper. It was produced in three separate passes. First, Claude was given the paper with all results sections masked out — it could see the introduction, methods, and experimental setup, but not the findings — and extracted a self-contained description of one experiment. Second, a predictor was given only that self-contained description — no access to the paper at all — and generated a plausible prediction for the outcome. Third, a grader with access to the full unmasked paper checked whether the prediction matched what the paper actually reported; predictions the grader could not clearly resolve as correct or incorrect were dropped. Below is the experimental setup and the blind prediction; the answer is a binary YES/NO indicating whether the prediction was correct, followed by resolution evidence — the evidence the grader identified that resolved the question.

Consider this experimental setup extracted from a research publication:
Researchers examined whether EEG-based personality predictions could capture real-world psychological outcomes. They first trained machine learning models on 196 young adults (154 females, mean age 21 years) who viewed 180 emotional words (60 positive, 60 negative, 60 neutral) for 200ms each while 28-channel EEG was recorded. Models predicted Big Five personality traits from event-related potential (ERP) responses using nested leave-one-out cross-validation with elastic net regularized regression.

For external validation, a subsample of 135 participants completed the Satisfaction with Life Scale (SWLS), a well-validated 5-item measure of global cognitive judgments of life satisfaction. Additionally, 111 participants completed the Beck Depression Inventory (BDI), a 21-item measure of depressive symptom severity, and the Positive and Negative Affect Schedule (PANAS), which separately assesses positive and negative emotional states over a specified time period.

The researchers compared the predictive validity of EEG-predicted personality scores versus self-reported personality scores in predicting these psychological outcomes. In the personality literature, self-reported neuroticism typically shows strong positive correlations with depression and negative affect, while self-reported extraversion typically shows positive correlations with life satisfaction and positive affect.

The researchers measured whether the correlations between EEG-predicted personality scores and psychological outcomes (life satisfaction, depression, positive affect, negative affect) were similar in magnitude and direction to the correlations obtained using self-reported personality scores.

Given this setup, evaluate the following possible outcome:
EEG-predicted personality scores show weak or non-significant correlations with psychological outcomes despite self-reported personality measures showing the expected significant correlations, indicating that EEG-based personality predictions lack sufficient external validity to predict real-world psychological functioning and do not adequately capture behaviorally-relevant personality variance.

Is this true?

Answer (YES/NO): NO